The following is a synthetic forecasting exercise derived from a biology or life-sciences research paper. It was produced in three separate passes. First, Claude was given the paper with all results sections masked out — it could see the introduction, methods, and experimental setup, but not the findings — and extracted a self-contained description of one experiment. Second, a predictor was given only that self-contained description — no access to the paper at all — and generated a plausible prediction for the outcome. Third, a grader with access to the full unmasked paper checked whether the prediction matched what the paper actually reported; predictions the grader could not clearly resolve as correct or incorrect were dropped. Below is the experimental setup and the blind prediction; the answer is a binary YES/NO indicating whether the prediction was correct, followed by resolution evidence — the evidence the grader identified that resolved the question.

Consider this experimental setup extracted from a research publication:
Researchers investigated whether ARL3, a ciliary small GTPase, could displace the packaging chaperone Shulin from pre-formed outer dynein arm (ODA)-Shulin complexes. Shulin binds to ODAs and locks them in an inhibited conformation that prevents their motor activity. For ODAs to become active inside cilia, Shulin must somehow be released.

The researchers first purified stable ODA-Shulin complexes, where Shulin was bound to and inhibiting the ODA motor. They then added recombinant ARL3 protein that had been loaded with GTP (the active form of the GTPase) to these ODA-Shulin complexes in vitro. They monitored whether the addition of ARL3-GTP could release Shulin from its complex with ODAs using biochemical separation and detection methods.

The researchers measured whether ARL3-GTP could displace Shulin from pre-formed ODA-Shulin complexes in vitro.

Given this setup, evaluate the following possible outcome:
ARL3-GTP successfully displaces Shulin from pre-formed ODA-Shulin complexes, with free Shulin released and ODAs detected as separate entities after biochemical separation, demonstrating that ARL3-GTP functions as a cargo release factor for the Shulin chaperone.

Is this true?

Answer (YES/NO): YES